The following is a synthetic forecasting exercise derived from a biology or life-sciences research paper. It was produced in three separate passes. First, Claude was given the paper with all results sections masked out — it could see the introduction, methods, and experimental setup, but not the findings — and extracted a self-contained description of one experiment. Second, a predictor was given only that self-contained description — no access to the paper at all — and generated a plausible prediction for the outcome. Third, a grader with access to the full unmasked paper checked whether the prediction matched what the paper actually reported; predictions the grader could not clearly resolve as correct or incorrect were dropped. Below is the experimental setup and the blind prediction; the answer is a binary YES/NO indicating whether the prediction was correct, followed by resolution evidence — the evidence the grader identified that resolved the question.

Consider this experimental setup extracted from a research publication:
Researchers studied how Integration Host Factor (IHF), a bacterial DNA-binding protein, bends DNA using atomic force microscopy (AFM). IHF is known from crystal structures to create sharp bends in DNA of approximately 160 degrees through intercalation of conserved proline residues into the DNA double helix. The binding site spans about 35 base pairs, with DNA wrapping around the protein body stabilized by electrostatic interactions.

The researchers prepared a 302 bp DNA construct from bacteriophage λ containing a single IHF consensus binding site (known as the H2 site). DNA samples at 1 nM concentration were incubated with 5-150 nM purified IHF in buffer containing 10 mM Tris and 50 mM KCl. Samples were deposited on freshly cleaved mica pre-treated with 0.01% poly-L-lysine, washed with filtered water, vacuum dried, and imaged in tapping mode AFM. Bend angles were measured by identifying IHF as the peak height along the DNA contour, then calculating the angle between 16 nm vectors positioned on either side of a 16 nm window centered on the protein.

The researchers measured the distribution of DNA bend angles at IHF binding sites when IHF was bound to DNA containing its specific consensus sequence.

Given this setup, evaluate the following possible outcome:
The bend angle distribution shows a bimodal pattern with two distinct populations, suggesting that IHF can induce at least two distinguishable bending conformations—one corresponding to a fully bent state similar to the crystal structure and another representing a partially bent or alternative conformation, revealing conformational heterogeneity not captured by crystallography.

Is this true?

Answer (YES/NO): NO